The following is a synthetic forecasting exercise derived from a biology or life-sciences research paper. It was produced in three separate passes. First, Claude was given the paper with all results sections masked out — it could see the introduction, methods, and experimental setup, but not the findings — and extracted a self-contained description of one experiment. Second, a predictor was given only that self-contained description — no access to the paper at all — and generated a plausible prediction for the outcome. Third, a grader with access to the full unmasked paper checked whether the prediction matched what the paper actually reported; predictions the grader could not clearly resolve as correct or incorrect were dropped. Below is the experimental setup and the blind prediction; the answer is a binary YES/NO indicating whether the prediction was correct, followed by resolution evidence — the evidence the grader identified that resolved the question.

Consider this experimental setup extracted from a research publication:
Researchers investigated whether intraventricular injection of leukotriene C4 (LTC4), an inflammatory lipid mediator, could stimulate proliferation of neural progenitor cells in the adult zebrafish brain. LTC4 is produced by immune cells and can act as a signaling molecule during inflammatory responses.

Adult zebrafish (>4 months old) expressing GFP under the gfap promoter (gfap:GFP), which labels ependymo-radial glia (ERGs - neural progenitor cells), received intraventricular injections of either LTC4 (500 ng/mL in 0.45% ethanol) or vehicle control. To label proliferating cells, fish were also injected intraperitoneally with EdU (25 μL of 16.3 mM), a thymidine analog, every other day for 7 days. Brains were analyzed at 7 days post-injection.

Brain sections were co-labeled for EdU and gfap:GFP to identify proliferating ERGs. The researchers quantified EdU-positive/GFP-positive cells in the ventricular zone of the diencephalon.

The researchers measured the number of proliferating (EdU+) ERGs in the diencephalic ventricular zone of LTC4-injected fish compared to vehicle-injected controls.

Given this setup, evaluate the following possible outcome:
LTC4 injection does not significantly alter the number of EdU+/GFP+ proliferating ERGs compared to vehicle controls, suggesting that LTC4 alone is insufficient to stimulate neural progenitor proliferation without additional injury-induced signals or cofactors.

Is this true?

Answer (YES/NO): YES